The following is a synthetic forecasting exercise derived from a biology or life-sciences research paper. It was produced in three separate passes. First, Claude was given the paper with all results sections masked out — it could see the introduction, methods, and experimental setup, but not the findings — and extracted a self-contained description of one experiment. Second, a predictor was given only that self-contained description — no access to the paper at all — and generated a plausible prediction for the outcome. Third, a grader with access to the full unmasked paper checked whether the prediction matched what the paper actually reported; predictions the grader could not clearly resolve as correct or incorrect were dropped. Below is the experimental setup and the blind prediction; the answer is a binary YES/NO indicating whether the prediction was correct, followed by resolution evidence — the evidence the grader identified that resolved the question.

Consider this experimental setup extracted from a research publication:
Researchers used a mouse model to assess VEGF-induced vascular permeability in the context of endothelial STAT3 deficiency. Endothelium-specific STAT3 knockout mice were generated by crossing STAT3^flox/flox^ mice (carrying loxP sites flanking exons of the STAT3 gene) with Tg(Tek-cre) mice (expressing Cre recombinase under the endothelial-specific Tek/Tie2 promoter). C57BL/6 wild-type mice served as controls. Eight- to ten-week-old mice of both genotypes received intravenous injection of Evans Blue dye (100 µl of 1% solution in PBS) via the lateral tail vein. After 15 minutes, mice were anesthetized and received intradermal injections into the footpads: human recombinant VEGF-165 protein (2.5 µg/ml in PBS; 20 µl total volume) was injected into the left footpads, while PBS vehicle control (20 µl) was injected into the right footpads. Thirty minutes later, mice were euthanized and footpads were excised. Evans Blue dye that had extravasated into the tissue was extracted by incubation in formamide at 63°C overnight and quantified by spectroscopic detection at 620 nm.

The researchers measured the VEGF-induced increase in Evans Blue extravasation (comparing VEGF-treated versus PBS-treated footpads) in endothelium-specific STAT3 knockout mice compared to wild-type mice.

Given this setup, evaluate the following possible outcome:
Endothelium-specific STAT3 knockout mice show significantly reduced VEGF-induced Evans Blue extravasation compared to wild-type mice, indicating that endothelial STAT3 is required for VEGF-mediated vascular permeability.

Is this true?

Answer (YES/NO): YES